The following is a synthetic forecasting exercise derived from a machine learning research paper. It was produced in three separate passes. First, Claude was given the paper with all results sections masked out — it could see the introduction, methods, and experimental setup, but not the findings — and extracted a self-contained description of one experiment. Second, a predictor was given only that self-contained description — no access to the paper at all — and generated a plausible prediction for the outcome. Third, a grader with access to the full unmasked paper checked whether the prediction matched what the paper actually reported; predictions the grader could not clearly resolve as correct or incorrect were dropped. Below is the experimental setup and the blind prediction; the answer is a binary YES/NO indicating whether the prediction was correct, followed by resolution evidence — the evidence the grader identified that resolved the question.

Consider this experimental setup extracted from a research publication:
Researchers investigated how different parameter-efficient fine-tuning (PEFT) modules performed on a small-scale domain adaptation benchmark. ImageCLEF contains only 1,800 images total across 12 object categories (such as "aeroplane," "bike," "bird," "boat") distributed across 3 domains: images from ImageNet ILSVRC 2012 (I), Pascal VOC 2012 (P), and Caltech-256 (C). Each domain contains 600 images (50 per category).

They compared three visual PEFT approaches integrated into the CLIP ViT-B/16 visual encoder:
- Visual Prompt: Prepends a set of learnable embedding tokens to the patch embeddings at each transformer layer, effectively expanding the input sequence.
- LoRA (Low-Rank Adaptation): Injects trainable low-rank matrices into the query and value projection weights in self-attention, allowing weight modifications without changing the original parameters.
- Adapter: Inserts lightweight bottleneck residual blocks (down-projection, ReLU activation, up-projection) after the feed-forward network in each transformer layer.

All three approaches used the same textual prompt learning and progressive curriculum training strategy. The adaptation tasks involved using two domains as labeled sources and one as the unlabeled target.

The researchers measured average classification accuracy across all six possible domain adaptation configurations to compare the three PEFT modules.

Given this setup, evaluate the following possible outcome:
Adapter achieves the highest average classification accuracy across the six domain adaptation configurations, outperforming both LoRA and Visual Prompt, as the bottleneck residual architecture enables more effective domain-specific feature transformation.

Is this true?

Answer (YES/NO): NO